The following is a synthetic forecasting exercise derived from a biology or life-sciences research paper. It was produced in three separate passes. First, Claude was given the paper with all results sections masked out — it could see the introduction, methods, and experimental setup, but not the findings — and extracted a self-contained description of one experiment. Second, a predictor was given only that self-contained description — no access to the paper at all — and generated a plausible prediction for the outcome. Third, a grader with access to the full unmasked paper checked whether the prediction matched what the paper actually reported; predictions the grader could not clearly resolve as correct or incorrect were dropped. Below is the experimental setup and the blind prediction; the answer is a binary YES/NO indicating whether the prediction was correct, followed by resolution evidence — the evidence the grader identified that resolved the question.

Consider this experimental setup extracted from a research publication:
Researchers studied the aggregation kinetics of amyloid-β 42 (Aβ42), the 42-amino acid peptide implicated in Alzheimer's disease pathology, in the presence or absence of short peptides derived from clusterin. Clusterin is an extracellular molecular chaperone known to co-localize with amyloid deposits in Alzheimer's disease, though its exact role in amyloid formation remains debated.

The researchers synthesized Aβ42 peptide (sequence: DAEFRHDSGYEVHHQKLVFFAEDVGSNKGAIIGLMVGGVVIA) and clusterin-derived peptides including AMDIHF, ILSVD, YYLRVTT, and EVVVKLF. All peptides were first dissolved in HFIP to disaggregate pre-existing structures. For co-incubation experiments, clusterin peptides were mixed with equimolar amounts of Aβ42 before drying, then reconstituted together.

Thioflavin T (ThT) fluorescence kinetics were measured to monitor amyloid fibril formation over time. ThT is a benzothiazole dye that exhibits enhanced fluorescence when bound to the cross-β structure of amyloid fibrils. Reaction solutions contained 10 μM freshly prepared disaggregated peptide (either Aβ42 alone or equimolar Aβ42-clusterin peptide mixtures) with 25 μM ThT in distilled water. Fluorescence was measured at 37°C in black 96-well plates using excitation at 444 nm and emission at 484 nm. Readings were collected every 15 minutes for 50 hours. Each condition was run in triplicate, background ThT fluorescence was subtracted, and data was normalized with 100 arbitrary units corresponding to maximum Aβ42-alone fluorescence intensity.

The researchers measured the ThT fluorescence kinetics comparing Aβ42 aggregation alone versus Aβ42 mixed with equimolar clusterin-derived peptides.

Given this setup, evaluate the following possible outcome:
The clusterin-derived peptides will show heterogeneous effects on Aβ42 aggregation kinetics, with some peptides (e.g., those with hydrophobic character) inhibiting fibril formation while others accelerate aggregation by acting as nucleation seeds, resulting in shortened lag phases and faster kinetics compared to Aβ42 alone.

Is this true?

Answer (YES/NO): NO